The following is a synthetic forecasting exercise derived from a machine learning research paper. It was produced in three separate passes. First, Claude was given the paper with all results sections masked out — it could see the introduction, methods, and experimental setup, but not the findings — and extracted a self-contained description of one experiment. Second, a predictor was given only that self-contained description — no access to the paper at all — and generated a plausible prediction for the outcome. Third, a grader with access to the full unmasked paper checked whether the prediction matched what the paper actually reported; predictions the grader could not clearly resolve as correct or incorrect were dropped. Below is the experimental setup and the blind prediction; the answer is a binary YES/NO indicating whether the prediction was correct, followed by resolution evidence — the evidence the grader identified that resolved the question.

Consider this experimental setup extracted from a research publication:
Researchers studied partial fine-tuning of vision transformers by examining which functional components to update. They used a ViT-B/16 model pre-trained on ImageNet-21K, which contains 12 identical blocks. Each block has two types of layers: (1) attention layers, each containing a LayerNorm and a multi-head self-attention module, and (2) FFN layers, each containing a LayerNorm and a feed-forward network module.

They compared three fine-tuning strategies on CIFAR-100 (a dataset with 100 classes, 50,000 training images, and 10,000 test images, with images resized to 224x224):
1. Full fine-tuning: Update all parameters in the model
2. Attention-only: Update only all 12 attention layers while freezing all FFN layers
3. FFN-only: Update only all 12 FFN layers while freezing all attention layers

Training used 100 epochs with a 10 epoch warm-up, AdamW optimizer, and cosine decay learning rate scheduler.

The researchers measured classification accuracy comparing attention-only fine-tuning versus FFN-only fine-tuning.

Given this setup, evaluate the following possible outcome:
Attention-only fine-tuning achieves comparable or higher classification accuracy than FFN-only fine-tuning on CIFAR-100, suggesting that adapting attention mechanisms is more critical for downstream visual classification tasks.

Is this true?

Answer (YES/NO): NO